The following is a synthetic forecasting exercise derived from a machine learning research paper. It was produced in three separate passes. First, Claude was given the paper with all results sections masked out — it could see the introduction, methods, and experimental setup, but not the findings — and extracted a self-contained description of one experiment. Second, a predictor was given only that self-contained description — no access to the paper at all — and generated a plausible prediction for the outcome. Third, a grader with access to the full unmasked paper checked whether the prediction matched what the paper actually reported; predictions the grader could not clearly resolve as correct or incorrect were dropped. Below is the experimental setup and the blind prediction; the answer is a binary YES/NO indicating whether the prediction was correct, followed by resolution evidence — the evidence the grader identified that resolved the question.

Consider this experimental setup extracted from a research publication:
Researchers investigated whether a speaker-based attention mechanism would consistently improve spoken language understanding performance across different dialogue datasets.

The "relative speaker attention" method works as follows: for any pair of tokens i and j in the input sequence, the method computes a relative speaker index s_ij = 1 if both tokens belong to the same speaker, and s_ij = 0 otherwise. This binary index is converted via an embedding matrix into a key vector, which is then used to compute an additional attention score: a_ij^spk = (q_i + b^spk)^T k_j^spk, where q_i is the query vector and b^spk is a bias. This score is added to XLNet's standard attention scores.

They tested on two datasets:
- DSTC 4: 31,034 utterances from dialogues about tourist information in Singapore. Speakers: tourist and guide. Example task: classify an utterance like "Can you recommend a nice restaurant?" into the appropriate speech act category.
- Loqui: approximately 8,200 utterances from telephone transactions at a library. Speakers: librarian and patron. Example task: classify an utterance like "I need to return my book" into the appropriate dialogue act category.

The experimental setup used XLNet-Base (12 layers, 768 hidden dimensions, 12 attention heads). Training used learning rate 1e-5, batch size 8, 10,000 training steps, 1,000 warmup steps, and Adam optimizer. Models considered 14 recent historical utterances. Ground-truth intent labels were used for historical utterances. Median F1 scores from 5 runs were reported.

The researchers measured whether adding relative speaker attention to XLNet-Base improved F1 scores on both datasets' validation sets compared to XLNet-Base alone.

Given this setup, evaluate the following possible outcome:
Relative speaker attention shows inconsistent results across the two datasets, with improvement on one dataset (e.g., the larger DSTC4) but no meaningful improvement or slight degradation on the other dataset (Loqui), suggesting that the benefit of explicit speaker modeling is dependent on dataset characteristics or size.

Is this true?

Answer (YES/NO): NO